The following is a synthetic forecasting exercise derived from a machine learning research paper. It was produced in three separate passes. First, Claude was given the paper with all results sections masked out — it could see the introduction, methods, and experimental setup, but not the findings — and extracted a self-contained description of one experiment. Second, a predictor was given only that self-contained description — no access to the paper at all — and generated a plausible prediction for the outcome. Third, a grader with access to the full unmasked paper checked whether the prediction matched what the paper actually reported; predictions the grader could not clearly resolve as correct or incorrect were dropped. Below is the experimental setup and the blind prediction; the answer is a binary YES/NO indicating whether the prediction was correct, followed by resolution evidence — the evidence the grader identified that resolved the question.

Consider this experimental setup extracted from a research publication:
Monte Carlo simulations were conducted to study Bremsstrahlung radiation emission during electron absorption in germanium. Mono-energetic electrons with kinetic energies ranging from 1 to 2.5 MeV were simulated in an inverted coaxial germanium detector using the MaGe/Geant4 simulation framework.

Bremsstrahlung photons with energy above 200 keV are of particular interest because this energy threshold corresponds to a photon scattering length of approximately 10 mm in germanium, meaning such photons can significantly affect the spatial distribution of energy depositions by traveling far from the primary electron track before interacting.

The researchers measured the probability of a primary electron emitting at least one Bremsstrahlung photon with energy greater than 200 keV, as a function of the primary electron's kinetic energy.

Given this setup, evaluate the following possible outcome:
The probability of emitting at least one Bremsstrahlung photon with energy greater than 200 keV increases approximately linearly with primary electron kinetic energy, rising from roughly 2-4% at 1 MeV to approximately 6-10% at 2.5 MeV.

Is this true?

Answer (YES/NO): NO